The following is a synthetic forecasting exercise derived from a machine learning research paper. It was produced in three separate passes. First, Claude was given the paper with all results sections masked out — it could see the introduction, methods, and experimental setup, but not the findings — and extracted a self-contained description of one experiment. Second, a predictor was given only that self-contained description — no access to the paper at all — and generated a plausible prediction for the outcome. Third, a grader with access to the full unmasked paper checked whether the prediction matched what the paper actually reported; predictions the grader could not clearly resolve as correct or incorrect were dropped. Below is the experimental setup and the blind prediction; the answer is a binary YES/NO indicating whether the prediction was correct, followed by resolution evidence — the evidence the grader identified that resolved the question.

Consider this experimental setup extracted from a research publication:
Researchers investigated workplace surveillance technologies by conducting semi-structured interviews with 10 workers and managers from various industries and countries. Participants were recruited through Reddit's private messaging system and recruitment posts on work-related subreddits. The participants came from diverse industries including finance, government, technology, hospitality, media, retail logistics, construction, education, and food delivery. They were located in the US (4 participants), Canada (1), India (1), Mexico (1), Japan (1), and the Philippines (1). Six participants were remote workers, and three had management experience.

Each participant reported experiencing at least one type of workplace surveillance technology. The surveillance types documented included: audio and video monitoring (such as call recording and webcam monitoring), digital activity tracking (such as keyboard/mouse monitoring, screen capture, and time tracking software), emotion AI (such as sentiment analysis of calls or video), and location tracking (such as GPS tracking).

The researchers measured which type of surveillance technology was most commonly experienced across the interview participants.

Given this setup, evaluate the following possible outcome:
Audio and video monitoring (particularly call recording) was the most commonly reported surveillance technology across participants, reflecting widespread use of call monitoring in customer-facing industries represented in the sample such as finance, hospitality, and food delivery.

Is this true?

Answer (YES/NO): NO